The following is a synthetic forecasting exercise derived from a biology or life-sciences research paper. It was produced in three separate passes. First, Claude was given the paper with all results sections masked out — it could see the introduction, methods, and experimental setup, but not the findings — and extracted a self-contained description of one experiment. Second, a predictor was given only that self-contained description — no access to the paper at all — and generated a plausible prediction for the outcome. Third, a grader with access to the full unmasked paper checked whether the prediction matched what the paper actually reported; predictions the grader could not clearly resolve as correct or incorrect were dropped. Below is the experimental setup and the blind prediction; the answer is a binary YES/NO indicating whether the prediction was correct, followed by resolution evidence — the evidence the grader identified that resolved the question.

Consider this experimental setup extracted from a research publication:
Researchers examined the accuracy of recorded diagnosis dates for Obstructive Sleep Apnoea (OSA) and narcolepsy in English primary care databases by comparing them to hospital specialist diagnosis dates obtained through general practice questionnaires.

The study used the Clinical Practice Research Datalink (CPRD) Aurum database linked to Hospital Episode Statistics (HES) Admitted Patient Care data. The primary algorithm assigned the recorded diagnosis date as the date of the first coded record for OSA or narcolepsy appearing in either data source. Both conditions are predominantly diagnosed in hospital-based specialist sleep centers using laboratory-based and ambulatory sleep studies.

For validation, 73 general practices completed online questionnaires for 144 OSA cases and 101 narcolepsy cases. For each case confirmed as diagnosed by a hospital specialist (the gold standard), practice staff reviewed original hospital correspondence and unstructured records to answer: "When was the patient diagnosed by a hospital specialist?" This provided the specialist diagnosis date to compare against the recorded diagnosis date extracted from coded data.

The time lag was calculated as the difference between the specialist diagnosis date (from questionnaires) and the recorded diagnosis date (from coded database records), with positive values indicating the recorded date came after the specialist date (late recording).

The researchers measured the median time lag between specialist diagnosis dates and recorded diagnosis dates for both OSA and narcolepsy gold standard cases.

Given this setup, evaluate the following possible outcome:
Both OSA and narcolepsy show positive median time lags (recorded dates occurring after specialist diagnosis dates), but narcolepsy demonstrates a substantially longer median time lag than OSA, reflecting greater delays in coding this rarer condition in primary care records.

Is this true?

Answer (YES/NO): NO